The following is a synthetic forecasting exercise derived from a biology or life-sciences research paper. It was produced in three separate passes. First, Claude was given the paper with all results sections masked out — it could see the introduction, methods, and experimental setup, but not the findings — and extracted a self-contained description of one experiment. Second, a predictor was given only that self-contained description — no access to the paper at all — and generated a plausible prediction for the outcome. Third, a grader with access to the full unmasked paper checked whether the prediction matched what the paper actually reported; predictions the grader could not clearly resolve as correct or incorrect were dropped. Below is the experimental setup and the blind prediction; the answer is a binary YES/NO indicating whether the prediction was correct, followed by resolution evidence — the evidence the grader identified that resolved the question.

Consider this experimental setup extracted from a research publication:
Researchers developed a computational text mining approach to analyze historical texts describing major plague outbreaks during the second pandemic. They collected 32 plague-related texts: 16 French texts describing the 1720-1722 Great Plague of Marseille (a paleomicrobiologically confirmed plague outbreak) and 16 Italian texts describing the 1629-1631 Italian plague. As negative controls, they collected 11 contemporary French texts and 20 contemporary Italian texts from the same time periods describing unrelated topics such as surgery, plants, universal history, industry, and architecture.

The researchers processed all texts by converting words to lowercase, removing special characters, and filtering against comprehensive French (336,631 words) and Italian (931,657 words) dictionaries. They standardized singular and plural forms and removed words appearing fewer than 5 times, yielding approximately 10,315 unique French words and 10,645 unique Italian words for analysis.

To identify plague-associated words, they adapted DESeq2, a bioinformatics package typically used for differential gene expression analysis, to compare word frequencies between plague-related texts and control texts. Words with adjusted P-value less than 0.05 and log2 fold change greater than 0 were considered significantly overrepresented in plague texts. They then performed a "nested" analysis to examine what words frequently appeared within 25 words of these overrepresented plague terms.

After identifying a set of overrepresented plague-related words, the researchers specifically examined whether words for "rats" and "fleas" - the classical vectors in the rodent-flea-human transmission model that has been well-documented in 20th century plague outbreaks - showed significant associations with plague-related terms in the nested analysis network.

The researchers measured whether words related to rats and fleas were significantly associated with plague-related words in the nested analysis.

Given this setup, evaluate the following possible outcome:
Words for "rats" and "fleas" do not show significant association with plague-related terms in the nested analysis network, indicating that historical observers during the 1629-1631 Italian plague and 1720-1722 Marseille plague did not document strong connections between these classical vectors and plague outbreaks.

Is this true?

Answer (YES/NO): YES